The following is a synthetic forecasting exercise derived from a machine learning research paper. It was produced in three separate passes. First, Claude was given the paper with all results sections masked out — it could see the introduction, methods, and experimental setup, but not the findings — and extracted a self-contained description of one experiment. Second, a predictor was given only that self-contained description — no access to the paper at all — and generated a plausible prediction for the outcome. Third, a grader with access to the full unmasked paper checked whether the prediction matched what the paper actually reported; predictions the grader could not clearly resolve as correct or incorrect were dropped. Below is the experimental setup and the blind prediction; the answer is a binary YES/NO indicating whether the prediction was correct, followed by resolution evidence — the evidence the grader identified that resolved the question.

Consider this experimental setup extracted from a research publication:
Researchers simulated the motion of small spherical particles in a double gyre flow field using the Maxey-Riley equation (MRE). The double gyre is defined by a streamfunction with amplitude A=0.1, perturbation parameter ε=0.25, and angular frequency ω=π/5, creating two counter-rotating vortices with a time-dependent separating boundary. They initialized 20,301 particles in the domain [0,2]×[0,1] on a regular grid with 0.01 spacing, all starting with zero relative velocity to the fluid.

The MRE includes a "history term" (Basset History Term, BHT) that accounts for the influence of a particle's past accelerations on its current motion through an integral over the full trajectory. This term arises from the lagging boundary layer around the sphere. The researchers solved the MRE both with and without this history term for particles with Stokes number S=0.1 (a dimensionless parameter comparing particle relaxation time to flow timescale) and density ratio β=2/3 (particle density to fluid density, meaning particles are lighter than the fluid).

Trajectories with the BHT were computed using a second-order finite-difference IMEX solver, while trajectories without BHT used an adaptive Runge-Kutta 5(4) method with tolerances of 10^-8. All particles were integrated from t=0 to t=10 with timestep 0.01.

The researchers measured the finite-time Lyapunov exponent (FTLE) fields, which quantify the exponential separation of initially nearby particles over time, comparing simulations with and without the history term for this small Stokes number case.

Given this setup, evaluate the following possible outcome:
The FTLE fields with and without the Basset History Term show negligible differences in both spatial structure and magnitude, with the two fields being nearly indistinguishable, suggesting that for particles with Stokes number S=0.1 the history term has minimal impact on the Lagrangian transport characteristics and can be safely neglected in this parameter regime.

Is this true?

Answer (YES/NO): YES